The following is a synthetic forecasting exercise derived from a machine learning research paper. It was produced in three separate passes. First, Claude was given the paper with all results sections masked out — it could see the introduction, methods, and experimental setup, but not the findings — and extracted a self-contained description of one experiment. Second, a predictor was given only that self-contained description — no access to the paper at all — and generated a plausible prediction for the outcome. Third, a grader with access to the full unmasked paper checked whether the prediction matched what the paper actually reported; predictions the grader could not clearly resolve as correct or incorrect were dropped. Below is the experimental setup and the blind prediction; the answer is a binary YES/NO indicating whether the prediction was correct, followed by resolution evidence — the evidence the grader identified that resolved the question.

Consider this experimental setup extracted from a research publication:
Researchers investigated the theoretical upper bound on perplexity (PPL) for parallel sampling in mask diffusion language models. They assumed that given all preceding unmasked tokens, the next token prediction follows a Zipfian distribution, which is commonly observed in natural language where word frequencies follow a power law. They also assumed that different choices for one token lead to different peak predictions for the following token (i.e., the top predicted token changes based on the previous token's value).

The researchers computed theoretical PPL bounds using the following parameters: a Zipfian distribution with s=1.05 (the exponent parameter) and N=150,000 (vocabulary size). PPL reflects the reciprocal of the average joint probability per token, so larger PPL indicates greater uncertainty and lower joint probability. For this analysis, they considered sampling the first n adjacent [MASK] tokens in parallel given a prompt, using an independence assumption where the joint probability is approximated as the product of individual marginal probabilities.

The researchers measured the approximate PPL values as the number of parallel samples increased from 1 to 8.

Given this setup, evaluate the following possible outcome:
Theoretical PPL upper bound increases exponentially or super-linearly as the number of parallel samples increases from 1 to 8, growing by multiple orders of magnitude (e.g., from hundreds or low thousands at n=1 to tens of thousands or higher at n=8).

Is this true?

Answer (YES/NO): NO